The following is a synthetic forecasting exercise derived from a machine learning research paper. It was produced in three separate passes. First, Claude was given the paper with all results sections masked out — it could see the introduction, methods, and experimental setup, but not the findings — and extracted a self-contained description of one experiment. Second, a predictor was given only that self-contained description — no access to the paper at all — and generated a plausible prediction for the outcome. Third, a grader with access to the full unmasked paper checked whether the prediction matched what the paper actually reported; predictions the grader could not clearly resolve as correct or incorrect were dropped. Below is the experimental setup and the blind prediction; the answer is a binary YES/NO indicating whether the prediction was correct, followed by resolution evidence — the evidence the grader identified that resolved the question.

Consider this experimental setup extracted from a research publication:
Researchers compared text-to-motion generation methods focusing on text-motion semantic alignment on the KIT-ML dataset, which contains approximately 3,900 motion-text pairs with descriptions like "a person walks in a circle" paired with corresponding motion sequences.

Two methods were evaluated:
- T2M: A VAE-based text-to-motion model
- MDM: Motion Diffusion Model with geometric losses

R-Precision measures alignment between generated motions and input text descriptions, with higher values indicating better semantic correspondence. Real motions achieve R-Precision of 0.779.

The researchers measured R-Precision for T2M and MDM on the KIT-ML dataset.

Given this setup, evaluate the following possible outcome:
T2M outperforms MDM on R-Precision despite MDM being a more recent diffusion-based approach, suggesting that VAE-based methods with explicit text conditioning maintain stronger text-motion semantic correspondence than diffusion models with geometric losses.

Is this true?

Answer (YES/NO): YES